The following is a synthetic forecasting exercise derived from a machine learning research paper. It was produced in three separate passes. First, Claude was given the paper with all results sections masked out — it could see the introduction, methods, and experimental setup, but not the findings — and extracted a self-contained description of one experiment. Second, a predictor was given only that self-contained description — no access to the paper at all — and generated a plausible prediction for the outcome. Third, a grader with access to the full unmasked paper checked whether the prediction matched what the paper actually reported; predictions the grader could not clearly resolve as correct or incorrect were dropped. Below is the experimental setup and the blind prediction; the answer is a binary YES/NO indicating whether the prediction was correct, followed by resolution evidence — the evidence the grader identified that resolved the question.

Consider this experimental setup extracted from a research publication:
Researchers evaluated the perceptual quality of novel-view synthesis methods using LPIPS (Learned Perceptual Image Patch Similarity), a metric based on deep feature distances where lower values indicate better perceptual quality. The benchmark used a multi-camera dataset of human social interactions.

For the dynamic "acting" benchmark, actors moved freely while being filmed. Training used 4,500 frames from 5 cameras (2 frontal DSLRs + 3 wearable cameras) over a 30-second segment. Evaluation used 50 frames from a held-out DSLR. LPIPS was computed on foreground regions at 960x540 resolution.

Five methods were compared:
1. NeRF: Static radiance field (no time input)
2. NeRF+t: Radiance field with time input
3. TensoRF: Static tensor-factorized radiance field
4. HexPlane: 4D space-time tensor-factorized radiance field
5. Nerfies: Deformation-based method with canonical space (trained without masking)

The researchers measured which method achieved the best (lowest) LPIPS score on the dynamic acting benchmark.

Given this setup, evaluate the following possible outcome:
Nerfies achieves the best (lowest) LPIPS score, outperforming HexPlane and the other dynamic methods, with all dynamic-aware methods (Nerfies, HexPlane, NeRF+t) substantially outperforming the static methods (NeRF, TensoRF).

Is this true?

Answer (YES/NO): NO